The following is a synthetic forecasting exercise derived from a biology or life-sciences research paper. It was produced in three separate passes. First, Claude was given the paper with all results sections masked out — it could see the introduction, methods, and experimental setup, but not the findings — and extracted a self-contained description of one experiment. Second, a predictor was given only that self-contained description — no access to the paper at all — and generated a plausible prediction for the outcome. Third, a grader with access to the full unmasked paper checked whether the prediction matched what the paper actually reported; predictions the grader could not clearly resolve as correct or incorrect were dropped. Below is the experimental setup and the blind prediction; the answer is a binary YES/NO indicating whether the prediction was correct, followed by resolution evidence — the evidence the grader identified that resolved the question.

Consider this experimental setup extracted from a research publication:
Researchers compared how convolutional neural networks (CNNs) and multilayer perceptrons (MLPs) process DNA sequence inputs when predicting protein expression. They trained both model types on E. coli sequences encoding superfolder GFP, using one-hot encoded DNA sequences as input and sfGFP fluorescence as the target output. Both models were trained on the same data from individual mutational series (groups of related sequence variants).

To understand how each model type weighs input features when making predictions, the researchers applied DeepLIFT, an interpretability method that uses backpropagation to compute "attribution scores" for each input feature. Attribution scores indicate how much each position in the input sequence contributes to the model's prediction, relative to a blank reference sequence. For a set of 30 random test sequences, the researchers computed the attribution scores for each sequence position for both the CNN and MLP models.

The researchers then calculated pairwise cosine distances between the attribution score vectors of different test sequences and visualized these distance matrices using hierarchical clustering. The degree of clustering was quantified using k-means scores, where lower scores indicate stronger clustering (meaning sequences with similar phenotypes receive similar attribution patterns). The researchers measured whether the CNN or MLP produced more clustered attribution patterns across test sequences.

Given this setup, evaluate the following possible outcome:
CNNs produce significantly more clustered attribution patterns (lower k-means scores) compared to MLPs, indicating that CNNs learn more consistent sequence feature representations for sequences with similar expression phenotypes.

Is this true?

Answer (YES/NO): NO